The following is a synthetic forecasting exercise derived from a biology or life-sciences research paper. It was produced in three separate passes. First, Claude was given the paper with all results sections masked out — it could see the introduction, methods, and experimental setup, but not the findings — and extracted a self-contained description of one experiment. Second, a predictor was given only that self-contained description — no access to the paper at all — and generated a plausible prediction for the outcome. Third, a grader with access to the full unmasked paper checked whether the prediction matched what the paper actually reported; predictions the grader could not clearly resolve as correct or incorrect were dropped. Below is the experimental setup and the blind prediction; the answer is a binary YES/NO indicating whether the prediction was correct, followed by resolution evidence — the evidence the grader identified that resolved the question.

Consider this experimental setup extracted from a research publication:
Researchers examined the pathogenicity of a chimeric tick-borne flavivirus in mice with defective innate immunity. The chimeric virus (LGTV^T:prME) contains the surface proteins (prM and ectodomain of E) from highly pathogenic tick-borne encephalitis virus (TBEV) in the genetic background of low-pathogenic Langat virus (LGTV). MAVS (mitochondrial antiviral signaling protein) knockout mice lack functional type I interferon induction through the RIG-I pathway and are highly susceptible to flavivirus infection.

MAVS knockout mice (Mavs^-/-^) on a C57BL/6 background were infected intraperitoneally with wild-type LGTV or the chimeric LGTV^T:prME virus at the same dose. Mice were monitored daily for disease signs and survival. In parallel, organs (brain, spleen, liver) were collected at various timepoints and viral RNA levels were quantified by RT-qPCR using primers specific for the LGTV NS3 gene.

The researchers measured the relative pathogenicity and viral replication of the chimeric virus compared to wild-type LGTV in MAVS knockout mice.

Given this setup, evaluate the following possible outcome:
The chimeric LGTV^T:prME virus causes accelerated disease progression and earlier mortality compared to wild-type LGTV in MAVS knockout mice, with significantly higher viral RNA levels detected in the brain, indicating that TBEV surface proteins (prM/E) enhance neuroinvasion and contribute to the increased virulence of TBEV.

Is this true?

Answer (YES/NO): NO